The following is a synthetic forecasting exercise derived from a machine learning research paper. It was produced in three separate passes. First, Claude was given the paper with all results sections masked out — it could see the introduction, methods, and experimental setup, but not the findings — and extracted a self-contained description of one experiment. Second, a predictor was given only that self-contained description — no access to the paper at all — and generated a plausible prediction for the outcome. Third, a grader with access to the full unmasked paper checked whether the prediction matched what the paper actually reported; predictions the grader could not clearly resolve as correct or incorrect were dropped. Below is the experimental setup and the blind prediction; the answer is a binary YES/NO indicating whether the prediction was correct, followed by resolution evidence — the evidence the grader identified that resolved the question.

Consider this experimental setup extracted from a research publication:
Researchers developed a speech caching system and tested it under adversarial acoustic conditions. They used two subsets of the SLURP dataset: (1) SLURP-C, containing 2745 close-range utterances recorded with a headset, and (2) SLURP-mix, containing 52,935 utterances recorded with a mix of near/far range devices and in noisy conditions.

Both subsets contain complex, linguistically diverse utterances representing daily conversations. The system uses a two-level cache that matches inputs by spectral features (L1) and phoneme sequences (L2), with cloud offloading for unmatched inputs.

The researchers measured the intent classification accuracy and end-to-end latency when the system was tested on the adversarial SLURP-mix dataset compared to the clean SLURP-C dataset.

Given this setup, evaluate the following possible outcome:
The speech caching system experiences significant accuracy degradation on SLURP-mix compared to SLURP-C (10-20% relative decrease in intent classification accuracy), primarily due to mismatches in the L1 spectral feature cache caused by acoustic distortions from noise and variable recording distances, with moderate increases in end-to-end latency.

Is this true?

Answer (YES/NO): NO